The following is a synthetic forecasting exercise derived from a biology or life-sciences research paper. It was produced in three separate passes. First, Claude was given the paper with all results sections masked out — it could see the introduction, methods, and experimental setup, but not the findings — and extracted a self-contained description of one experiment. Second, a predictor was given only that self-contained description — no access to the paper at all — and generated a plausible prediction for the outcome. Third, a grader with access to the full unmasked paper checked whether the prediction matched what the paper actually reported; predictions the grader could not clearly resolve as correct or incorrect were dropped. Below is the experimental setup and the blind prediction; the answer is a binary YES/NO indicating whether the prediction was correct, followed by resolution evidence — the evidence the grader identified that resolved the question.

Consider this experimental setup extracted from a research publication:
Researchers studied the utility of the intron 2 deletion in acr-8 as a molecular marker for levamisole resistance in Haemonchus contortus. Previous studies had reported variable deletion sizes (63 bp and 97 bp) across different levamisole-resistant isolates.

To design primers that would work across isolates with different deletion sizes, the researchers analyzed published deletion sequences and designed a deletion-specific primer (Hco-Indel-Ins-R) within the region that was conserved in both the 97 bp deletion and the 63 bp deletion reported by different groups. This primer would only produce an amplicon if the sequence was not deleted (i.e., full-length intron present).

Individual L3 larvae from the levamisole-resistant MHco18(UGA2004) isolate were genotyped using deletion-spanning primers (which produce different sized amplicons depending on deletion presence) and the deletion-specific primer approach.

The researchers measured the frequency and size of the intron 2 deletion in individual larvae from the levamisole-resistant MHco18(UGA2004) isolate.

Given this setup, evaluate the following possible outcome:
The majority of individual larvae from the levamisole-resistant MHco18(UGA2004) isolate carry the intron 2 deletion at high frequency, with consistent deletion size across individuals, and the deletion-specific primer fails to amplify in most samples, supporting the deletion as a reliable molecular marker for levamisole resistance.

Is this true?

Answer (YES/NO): NO